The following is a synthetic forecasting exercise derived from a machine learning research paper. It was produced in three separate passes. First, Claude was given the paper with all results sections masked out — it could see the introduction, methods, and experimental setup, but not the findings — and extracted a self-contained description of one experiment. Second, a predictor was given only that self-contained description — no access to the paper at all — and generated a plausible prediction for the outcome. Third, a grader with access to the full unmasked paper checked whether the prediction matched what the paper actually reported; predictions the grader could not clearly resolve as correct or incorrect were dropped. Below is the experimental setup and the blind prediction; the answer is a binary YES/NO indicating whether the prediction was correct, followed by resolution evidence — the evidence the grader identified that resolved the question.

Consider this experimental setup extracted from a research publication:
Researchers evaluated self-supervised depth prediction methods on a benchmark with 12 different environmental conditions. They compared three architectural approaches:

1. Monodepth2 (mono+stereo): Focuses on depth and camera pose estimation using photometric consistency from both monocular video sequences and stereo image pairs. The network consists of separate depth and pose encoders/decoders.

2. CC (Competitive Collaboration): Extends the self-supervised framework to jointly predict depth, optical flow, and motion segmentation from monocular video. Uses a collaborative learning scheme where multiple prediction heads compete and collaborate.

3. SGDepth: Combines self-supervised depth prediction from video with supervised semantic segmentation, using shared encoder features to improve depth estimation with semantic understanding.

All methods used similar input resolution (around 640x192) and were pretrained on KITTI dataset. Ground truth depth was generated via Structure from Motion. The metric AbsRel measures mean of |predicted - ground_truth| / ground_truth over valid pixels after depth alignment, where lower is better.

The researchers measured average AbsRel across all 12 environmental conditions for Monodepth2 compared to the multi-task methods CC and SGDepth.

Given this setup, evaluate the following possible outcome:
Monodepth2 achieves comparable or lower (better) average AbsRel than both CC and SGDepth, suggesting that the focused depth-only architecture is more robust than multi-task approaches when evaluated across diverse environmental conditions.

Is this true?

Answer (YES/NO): YES